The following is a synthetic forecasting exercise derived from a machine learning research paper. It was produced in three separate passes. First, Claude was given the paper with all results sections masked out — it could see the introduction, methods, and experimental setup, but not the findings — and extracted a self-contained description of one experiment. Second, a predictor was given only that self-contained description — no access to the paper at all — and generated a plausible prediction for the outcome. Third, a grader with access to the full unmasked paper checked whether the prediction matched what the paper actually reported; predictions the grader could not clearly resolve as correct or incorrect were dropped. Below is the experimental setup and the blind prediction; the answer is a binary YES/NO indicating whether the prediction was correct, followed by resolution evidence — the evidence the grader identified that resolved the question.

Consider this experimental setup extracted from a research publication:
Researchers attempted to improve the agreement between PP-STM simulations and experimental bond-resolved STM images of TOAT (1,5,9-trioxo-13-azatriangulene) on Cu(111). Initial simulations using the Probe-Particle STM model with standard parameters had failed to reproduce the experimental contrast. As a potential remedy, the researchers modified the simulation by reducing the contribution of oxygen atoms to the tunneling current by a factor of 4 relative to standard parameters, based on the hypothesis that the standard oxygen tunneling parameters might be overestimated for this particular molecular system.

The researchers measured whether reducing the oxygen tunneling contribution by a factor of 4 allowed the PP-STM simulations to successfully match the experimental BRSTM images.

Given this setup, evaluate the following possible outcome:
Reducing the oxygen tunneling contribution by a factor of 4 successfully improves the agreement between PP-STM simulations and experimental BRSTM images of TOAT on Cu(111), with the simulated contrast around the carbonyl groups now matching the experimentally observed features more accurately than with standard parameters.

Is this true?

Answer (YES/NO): NO